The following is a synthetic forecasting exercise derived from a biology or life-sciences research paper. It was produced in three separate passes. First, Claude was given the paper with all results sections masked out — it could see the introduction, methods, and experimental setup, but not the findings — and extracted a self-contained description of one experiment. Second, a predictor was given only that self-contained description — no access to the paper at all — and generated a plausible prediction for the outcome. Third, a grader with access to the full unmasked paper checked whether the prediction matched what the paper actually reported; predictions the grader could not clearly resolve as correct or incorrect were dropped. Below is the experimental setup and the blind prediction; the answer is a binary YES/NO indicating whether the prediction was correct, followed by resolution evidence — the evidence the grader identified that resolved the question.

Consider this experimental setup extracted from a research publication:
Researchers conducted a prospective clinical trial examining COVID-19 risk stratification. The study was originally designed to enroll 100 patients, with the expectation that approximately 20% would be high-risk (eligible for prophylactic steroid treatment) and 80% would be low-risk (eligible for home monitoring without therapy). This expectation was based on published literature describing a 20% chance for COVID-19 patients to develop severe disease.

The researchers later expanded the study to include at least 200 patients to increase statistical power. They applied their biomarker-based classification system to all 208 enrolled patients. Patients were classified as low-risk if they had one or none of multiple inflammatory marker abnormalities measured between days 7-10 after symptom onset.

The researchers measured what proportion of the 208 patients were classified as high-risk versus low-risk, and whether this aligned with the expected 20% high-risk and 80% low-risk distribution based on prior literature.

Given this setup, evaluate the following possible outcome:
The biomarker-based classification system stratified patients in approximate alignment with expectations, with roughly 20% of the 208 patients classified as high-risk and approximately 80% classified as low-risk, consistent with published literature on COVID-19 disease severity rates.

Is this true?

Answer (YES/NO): NO